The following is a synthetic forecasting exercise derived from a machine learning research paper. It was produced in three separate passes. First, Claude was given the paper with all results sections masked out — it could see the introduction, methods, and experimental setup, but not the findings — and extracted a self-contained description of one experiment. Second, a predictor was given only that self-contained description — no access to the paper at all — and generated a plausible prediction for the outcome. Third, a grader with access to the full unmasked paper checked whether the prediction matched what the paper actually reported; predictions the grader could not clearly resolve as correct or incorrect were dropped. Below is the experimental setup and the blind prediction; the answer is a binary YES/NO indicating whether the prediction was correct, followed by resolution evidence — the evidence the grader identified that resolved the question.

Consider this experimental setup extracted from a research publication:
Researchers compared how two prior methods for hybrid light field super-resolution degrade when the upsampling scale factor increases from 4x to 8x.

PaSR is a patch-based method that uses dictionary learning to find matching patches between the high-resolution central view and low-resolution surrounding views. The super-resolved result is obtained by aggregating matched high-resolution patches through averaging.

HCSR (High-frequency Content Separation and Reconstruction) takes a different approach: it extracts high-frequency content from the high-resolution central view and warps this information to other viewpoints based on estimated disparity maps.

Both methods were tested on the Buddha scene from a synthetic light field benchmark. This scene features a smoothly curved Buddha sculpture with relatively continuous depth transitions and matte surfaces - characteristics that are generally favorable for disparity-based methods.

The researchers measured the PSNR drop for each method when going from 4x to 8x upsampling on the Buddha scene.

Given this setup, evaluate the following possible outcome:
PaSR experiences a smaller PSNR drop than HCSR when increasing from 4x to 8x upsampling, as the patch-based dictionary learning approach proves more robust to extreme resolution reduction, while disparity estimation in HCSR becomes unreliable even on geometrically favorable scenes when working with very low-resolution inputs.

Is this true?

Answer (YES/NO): NO